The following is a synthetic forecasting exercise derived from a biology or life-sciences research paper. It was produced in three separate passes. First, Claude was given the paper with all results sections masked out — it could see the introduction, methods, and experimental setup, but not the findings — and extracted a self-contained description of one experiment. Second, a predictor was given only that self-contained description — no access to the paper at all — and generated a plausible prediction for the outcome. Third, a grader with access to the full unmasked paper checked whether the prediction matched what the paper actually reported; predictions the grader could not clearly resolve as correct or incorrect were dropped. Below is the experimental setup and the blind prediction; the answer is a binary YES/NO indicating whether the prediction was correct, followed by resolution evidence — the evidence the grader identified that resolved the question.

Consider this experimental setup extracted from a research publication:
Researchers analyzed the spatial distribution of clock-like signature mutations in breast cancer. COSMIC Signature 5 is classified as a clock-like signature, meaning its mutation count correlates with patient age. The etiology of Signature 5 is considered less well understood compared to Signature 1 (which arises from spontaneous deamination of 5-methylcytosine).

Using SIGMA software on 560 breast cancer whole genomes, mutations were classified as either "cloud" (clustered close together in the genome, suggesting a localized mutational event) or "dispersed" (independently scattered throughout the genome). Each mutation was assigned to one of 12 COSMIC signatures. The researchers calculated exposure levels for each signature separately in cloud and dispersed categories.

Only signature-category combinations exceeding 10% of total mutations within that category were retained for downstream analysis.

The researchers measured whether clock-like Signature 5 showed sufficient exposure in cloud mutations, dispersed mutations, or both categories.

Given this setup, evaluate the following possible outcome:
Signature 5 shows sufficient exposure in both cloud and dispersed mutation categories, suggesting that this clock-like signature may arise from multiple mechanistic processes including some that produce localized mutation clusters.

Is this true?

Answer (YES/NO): NO